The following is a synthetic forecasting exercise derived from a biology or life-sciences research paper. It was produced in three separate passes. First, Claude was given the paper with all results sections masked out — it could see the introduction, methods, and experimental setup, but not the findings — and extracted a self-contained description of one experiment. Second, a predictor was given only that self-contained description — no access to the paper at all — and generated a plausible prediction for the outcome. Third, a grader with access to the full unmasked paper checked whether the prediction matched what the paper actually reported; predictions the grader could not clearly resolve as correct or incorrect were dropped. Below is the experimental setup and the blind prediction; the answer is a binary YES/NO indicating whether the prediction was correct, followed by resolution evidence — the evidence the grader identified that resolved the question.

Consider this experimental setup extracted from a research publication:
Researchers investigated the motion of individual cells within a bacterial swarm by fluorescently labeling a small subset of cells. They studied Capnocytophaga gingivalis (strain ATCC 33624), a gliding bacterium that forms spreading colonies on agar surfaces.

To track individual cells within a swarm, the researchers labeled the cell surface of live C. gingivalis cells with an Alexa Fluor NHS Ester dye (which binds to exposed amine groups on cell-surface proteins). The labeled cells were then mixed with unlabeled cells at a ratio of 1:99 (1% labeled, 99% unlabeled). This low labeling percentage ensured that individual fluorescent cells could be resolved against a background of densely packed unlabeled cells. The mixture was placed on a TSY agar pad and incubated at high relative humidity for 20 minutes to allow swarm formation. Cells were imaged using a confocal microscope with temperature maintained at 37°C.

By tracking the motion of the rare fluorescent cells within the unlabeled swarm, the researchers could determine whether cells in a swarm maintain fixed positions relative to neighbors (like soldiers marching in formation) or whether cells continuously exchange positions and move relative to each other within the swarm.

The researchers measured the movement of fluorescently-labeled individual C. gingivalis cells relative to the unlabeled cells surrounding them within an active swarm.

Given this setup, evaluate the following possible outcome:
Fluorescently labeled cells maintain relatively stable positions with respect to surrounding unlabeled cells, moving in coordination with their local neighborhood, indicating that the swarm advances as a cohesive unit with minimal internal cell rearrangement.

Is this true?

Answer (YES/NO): NO